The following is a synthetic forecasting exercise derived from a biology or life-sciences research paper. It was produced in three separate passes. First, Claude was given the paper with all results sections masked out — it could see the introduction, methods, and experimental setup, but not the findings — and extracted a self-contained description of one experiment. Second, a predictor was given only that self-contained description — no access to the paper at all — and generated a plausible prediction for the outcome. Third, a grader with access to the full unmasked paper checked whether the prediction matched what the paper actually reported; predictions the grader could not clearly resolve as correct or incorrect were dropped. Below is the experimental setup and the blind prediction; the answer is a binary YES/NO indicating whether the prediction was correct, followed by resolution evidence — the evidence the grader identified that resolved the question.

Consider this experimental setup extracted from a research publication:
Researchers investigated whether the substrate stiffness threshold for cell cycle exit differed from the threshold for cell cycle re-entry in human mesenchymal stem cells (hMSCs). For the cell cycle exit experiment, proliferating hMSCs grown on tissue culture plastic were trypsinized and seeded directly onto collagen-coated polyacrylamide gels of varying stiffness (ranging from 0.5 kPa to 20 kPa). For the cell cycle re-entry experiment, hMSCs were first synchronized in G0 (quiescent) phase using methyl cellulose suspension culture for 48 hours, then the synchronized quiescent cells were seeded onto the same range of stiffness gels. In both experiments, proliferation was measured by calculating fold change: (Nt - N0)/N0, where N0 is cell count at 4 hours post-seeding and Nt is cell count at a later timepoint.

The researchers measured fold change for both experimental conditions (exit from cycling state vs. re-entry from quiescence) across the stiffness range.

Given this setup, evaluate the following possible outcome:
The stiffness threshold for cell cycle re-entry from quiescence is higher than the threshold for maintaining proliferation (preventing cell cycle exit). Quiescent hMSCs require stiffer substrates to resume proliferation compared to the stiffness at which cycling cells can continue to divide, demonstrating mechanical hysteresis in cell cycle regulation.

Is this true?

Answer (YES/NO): NO